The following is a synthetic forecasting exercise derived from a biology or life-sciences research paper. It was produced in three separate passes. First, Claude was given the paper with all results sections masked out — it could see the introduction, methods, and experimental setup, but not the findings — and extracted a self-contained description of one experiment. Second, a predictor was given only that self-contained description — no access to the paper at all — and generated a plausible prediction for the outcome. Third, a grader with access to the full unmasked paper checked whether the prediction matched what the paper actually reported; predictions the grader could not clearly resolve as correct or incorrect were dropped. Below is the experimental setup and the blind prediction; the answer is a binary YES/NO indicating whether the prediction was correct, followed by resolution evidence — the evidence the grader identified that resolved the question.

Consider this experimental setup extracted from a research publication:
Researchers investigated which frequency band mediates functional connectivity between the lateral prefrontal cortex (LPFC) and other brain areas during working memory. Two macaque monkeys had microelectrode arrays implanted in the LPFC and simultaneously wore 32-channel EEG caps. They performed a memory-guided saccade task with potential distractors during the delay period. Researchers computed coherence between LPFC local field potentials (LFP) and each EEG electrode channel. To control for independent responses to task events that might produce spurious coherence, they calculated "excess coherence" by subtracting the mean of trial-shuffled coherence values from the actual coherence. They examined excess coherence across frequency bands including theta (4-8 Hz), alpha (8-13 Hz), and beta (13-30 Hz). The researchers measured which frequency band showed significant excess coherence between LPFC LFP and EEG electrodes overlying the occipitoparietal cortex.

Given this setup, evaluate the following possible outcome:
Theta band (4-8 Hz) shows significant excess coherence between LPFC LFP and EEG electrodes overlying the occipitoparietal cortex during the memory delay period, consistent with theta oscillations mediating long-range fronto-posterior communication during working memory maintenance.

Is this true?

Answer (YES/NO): NO